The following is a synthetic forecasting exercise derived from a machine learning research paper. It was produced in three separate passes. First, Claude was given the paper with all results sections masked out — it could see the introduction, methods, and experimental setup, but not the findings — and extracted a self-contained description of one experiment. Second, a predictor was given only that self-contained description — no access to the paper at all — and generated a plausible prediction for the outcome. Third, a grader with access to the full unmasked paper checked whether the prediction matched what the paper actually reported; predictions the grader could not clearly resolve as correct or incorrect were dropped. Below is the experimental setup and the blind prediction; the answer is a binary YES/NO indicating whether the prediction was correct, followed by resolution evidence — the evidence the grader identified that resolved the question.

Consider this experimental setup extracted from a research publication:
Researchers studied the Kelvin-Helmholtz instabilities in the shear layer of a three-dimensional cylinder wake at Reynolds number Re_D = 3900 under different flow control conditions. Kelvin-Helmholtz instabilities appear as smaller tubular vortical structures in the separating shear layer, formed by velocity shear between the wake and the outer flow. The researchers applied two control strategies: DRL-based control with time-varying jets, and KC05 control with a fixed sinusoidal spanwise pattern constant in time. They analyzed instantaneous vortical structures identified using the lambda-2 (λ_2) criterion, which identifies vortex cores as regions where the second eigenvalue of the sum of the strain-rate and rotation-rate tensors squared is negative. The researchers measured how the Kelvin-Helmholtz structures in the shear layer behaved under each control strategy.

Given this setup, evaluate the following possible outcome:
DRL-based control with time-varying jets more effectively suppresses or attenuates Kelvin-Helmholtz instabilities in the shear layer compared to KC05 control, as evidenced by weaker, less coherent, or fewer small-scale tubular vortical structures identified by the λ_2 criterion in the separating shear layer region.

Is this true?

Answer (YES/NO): NO